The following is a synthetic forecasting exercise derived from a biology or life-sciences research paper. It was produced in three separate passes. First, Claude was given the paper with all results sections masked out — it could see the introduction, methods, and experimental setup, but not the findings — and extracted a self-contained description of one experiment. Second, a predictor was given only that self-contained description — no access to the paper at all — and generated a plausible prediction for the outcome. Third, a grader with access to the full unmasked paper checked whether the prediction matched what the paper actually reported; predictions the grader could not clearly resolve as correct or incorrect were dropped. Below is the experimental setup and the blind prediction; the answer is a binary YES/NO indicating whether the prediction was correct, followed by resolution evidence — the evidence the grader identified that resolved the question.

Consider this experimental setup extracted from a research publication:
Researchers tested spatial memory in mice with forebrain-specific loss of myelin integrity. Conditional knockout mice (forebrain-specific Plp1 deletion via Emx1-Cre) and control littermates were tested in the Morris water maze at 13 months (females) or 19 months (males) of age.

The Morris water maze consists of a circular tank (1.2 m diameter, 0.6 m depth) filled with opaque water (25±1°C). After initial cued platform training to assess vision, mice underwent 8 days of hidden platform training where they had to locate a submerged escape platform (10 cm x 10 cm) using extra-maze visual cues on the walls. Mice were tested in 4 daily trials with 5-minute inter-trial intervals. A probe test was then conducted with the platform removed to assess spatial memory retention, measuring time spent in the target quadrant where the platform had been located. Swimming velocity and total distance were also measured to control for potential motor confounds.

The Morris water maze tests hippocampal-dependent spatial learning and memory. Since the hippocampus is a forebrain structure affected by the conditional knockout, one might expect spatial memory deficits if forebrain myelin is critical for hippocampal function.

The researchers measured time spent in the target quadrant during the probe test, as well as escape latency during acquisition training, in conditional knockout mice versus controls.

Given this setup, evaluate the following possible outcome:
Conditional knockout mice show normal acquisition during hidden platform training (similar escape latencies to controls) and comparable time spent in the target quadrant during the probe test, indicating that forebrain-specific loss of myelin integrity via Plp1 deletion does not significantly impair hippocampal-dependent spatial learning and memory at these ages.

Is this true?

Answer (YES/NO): YES